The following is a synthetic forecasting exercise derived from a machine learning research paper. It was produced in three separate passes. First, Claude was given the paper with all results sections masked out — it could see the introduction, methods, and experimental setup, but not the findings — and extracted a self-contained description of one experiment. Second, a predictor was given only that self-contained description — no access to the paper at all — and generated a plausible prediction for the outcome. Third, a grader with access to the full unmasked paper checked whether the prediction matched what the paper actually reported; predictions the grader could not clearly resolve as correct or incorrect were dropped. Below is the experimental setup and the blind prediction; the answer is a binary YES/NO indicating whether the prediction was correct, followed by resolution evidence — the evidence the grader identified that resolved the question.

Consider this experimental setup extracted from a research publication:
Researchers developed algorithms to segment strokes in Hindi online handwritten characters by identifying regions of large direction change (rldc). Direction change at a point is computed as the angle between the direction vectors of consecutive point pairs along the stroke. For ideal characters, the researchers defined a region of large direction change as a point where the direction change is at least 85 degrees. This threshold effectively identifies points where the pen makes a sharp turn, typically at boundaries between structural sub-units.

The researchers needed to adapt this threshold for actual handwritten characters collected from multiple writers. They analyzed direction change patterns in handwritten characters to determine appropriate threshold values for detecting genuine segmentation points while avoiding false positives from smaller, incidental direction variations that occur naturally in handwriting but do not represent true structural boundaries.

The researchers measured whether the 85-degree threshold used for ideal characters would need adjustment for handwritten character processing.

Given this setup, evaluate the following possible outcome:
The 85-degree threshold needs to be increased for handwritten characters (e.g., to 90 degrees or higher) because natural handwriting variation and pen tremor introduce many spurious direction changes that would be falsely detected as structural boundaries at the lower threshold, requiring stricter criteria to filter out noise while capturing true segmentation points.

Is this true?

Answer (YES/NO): YES